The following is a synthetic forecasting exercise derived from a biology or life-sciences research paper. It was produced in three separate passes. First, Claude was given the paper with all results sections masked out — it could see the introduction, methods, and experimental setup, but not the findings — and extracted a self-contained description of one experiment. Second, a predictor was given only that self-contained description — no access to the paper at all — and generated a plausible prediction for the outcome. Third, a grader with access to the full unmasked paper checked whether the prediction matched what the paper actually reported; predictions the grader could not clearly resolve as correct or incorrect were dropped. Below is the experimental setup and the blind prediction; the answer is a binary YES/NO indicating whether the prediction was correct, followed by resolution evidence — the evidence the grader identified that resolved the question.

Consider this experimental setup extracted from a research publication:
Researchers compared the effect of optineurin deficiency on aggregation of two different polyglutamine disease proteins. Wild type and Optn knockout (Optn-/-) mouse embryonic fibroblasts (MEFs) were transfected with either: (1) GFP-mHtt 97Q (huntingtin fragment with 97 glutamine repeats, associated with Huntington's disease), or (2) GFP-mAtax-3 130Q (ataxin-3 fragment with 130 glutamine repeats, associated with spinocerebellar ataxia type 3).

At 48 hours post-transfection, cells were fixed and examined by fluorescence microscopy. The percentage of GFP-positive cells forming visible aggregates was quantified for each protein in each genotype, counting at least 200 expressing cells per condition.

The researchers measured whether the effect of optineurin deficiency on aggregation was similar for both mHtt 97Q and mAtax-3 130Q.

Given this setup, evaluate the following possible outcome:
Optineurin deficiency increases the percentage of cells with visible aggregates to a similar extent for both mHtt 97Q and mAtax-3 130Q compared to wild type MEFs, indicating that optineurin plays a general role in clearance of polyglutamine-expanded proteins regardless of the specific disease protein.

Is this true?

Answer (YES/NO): NO